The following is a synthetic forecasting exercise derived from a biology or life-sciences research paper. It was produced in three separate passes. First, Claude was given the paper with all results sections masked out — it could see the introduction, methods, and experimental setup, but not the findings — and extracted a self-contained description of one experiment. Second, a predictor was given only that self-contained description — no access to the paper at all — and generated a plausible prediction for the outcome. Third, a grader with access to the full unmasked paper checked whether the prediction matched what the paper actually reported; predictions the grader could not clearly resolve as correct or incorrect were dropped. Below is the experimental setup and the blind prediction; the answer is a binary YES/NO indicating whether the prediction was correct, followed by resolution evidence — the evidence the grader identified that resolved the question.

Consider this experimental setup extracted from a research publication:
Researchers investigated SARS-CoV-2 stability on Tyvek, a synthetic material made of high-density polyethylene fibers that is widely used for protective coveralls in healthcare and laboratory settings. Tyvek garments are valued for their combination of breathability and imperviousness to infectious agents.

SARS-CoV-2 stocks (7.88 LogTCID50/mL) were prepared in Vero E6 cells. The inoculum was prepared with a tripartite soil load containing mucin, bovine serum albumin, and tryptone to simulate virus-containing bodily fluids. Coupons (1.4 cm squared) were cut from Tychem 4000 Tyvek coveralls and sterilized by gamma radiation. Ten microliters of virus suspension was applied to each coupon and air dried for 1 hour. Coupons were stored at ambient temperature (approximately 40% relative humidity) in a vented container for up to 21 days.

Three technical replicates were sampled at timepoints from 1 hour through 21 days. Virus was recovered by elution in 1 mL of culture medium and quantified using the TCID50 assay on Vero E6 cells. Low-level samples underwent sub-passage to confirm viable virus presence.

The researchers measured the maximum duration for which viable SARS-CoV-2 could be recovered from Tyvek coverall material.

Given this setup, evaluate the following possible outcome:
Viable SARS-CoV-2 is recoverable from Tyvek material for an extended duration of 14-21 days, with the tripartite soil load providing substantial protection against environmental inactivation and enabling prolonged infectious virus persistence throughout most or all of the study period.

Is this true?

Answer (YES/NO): YES